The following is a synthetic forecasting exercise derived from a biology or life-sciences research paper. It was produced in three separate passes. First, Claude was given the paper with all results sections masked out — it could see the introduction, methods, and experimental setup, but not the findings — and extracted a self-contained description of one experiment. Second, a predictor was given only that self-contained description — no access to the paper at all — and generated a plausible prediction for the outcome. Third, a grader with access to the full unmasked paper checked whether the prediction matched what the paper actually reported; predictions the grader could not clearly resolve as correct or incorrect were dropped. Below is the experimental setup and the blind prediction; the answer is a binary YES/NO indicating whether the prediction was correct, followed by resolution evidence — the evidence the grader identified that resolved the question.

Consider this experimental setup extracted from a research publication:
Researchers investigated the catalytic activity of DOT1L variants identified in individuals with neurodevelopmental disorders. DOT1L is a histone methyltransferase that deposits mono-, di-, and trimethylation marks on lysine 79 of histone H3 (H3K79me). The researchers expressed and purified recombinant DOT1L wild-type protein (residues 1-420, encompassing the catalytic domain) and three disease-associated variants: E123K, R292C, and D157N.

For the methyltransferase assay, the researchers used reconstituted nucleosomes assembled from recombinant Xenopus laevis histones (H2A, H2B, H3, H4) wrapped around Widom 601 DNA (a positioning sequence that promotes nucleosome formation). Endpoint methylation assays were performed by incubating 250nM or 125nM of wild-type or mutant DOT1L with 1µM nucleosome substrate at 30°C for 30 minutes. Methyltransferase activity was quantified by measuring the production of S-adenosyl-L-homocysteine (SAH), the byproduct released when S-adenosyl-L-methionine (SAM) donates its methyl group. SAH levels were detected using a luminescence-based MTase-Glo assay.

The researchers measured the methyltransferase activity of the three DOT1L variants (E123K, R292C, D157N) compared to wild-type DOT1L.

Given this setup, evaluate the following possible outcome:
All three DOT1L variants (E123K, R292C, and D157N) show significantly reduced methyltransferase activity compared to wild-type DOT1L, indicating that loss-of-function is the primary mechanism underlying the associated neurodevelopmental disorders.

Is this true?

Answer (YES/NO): NO